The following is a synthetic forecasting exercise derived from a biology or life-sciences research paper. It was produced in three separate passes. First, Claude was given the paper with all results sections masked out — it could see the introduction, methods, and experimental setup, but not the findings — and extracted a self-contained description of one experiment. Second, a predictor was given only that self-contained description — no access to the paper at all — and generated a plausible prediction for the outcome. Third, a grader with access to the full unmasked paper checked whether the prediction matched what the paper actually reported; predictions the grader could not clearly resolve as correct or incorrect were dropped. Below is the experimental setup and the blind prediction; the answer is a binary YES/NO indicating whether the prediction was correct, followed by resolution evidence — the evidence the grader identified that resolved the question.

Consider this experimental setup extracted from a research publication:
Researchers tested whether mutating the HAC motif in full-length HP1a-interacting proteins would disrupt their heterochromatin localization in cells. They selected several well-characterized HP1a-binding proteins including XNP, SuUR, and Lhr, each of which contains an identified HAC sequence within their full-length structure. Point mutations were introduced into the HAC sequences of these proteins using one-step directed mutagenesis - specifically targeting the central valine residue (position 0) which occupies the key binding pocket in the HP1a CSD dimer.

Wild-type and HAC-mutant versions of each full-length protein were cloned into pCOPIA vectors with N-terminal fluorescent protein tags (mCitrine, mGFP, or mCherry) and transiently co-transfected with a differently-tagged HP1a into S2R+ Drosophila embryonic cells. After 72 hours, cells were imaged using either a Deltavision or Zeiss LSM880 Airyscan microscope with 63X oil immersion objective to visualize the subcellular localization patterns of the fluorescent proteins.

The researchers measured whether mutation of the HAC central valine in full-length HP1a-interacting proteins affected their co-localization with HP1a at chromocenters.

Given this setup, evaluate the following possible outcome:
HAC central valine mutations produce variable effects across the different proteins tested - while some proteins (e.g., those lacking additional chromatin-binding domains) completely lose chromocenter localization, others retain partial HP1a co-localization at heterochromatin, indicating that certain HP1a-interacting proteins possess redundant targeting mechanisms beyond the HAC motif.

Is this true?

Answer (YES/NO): YES